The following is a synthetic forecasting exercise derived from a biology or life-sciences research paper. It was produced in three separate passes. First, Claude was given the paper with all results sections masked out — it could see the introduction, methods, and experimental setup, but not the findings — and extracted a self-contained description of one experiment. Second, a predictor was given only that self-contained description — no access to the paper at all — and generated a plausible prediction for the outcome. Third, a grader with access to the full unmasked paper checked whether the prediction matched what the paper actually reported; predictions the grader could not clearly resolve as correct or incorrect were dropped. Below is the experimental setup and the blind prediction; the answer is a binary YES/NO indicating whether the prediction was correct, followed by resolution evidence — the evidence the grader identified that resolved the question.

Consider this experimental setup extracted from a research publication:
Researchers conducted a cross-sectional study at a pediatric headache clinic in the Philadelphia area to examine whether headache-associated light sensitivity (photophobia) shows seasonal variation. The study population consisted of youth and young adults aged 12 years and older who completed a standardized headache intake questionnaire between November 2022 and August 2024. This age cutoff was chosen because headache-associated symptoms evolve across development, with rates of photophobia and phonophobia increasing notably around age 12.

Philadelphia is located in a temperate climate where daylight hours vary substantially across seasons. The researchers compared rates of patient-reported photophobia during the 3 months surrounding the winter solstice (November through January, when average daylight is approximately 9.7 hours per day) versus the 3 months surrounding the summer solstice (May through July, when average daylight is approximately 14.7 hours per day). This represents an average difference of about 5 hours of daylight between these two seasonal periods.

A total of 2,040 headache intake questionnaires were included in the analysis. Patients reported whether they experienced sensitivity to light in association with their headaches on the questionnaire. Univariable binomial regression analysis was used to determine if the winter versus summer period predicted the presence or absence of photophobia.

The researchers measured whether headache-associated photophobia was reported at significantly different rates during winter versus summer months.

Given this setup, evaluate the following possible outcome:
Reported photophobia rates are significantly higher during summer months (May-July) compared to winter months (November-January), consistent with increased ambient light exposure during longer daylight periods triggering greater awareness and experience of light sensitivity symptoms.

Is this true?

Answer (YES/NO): NO